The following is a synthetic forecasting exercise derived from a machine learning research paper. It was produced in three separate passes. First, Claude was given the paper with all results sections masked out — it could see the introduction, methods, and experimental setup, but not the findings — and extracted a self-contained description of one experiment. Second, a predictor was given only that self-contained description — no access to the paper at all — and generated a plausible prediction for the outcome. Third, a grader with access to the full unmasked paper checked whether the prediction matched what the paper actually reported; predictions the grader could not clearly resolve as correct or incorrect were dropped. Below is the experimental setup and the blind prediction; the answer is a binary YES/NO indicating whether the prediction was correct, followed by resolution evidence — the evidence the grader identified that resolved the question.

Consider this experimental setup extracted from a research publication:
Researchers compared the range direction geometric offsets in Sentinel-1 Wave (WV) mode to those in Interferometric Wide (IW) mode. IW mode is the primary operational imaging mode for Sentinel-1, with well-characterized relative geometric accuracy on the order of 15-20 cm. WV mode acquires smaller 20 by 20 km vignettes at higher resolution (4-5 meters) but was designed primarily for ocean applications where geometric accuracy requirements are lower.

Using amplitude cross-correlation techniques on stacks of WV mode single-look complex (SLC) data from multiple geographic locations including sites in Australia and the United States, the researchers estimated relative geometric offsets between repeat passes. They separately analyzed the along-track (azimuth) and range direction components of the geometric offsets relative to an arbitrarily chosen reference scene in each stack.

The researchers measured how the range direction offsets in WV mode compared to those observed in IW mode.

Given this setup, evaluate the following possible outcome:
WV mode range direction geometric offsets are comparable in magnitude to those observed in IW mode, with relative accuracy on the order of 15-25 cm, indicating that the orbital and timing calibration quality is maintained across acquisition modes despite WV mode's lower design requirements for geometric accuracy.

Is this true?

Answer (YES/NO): YES